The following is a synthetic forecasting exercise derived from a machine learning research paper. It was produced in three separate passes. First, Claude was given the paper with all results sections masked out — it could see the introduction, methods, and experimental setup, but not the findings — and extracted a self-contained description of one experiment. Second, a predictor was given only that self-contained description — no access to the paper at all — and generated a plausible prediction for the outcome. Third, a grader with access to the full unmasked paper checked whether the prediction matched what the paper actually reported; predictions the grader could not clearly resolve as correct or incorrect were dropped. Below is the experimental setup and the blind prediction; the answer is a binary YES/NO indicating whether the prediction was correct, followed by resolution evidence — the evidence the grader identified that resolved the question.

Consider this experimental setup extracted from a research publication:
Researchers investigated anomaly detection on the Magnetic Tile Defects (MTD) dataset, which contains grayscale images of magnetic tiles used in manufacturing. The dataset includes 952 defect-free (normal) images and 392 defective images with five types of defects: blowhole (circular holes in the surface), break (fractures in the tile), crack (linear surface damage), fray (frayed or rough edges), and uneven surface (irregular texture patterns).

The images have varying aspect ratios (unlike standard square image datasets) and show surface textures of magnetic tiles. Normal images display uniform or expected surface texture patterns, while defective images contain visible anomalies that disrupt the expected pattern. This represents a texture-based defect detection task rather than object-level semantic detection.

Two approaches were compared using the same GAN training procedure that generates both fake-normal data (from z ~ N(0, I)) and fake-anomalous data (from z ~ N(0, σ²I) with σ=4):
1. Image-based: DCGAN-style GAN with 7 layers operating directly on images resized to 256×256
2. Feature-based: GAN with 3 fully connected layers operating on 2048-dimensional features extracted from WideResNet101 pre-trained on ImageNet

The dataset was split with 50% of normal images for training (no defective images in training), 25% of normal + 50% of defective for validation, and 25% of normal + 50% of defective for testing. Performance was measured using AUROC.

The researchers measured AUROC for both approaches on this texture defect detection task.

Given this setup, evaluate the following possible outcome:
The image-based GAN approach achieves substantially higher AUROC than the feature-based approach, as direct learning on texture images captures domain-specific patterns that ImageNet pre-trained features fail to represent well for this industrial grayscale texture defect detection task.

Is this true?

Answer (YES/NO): YES